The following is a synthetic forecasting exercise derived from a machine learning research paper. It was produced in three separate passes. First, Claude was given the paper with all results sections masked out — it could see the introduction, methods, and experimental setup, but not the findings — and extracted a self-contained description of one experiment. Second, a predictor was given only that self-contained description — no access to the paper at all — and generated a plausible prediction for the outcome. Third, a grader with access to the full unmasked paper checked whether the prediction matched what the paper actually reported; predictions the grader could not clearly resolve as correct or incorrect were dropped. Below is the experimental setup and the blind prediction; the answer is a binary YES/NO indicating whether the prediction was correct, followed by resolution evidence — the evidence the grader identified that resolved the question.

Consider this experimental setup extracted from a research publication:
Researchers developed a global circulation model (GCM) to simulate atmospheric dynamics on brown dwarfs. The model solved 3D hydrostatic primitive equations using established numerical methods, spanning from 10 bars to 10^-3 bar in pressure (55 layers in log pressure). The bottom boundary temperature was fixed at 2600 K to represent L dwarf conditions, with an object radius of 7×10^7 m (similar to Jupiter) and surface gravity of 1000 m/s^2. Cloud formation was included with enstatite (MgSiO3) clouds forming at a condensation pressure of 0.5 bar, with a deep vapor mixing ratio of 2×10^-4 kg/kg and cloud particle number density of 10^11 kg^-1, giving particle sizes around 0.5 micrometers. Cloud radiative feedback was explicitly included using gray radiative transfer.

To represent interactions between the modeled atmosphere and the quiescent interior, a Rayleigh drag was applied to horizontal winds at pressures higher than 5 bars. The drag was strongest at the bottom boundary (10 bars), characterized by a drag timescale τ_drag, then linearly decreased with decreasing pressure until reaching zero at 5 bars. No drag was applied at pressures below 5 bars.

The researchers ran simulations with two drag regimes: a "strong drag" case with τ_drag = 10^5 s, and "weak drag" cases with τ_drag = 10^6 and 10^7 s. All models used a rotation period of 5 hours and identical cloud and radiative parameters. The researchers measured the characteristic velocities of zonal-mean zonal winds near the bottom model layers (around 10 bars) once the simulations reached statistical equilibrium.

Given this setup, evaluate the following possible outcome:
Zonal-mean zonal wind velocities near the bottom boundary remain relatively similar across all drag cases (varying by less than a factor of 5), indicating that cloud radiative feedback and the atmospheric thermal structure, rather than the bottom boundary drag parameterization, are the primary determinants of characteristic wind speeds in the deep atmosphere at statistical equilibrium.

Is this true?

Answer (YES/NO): NO